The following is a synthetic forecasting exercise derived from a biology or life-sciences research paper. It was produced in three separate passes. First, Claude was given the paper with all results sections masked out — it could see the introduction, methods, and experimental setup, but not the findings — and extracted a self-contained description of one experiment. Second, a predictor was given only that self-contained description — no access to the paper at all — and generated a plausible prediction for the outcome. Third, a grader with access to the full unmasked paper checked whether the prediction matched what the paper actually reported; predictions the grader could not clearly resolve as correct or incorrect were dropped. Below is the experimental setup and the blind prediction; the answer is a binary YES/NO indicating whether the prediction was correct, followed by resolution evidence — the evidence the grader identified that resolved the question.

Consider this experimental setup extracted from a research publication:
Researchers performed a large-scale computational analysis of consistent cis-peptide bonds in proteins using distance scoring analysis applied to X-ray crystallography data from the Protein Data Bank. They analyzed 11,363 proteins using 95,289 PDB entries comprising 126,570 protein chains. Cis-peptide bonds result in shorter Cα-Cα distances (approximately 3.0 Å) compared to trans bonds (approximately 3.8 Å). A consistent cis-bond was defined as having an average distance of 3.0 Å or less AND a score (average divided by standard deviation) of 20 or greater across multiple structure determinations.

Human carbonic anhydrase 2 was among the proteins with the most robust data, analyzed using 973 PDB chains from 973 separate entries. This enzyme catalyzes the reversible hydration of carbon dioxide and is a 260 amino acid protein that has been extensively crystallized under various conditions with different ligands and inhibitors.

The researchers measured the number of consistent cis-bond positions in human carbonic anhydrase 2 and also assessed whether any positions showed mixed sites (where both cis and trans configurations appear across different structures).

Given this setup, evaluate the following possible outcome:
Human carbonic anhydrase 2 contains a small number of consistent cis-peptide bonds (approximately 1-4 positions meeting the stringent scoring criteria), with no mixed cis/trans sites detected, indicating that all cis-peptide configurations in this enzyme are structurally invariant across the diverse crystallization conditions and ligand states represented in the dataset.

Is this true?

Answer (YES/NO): NO